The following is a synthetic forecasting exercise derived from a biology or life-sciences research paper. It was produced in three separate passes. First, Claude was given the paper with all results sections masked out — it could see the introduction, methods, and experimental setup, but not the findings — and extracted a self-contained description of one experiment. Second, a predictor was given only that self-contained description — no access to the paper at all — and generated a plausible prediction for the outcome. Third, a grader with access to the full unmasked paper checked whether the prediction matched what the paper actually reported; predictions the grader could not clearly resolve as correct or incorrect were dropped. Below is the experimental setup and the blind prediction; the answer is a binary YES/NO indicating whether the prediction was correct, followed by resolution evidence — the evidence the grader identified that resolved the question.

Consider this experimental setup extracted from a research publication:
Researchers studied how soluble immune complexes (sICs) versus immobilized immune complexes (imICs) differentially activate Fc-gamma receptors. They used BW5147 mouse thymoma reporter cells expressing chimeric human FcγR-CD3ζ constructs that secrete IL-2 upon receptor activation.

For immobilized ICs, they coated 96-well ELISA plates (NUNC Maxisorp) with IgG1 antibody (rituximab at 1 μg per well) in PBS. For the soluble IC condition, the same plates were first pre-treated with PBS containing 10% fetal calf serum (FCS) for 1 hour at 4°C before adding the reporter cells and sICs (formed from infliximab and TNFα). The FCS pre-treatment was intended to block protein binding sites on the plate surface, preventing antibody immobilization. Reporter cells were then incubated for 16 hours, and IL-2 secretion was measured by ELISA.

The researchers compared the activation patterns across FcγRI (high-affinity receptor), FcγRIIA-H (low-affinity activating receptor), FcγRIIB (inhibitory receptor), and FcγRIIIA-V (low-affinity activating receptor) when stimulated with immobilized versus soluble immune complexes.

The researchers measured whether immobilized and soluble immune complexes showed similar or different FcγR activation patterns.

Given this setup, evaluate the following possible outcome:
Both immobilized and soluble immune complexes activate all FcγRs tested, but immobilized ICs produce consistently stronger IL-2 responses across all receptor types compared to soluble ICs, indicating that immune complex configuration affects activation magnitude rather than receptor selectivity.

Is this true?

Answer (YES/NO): NO